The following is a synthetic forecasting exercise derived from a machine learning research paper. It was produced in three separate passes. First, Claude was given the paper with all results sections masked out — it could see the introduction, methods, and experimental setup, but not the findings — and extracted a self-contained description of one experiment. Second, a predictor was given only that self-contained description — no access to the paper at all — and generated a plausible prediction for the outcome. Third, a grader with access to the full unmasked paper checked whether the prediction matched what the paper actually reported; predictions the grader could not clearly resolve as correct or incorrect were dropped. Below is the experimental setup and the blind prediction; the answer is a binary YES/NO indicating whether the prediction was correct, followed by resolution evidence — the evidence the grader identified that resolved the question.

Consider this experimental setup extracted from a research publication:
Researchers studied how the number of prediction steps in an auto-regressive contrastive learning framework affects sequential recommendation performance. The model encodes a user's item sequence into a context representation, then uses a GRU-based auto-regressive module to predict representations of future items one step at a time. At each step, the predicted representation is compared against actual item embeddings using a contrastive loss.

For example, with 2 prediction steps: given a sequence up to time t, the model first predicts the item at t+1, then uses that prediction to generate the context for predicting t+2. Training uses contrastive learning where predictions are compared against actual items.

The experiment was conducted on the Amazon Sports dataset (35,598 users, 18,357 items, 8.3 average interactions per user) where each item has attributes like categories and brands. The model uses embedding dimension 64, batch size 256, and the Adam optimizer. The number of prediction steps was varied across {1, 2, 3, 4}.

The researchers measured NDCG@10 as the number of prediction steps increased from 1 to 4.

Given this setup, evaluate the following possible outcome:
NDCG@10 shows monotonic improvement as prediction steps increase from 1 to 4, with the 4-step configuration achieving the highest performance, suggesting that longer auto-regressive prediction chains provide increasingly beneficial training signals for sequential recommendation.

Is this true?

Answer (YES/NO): NO